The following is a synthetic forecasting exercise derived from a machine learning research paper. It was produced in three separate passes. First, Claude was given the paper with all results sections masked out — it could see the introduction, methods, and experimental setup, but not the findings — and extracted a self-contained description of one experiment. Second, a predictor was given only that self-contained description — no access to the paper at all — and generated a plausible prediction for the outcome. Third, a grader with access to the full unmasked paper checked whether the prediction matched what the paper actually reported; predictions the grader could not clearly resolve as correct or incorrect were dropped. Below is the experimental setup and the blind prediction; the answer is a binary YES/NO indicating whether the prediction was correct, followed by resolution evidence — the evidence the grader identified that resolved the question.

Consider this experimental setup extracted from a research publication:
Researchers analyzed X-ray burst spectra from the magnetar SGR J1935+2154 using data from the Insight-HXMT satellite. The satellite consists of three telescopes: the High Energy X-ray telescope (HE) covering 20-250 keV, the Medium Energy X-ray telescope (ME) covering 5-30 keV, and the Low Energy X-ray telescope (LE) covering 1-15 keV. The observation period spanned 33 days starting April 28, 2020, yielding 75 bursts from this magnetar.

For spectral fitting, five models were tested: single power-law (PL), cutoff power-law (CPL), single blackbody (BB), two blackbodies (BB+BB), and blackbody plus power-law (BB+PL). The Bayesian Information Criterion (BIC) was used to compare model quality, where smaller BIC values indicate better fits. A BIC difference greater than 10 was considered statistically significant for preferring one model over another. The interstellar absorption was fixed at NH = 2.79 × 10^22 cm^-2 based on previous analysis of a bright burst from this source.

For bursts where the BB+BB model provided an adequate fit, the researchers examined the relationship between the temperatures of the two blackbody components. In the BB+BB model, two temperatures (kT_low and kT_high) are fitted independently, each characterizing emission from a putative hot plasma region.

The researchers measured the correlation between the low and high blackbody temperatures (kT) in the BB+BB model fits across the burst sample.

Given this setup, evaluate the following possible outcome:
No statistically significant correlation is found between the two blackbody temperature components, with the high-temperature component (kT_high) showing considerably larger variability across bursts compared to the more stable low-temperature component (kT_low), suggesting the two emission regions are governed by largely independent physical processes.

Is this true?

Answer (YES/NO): NO